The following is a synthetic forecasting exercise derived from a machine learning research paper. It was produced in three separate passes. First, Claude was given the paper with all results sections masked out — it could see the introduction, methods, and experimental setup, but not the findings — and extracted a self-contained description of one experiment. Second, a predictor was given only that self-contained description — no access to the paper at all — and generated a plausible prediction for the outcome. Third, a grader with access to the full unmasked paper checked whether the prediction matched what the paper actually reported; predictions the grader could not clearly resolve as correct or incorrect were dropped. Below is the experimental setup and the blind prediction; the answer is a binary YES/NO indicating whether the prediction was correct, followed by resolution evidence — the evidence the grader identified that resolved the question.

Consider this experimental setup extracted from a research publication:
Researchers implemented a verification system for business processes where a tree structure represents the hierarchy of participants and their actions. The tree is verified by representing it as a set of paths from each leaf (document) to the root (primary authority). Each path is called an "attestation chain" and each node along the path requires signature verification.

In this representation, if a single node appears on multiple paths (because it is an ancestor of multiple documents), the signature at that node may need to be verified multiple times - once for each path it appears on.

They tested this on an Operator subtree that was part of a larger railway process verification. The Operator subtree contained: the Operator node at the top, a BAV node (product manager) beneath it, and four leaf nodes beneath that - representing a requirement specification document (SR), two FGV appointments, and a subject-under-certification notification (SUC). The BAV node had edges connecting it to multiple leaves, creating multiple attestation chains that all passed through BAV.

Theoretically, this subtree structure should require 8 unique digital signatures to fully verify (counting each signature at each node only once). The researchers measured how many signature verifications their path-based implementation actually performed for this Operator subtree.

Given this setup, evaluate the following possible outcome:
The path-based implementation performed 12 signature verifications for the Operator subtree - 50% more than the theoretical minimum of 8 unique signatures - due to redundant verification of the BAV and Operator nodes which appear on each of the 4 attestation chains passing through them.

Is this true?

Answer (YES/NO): NO